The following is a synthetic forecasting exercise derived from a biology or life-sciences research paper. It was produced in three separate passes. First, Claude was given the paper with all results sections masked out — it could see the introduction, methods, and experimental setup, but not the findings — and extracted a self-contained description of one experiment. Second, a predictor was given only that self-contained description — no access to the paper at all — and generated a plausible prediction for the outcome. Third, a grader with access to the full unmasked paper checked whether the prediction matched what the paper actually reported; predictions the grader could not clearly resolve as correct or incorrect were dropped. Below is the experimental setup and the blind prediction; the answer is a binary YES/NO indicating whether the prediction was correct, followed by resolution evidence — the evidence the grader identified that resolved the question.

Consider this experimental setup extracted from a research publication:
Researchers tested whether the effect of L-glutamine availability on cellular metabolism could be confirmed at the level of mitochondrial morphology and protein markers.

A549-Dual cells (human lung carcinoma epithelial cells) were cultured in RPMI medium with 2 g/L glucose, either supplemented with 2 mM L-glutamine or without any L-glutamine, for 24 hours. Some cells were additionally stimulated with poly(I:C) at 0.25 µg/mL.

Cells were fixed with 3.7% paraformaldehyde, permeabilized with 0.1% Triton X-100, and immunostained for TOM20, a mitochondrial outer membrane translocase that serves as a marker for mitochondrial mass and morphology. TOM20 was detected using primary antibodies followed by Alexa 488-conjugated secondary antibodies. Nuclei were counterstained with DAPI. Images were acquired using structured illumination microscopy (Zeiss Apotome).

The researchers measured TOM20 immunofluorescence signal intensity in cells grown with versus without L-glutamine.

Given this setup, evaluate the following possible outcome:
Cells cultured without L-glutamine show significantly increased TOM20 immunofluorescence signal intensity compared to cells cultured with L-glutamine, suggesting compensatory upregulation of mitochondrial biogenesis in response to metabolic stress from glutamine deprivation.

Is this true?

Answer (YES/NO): NO